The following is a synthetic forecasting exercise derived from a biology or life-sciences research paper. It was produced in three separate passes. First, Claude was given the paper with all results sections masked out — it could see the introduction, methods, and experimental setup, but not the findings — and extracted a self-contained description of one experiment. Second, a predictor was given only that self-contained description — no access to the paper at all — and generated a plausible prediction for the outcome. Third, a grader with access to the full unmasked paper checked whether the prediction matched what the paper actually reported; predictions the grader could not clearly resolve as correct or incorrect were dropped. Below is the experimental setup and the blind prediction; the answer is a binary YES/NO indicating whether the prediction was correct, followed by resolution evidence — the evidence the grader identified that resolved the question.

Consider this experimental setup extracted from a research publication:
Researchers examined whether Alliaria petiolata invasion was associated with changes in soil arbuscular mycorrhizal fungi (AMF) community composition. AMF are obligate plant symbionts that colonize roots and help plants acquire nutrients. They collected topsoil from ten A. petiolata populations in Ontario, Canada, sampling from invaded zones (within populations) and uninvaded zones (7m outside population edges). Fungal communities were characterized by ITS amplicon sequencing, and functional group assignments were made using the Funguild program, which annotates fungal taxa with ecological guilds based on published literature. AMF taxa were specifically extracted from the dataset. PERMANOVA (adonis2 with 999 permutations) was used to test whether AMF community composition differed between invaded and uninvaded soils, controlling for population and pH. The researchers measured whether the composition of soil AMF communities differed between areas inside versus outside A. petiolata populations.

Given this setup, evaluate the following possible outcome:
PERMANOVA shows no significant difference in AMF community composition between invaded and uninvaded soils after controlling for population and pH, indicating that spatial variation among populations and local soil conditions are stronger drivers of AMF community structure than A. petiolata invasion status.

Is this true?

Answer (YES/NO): NO